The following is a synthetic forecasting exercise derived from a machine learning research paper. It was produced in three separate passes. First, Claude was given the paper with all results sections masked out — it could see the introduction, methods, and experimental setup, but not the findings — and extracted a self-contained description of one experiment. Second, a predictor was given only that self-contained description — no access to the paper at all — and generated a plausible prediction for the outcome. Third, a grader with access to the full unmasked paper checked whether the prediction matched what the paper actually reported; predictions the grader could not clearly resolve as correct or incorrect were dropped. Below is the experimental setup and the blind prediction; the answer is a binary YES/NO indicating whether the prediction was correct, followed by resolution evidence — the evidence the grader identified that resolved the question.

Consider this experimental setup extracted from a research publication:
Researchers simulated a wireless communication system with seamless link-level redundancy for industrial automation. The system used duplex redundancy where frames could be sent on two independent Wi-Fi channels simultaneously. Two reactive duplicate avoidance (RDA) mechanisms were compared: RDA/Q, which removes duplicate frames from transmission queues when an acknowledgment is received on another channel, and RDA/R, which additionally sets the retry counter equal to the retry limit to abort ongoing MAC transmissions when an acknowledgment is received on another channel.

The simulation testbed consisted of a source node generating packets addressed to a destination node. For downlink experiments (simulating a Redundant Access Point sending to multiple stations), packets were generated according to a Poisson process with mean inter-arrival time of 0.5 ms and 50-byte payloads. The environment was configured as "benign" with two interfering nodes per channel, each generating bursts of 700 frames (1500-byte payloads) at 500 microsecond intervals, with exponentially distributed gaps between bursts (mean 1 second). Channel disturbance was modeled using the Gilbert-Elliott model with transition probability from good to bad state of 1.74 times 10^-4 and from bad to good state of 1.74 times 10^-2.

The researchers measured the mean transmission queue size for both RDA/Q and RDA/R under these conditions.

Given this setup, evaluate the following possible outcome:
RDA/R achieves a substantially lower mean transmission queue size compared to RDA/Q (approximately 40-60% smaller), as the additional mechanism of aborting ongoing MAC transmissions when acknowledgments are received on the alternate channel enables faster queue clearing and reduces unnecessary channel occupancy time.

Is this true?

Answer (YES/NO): YES